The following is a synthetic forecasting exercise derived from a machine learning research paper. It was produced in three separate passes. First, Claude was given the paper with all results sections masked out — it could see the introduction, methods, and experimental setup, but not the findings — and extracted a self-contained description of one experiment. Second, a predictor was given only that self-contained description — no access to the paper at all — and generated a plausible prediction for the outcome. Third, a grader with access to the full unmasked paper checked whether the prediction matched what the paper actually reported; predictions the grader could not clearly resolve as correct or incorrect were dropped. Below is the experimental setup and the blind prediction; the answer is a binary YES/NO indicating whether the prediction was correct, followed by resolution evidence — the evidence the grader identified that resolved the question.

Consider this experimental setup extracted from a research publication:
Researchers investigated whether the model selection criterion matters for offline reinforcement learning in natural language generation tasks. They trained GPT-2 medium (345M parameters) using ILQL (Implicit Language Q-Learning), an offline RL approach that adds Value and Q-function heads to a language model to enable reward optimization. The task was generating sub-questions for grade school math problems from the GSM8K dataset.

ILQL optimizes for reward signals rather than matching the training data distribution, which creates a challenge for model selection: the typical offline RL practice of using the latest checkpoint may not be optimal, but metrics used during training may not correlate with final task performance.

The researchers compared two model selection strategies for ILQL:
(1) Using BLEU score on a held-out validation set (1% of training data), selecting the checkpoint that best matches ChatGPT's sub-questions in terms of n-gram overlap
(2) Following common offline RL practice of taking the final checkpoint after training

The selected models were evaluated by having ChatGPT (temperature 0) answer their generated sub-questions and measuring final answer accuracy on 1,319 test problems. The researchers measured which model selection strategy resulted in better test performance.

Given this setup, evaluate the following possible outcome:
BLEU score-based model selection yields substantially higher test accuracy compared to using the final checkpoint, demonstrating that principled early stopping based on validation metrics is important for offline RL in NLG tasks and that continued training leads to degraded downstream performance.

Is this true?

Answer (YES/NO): NO